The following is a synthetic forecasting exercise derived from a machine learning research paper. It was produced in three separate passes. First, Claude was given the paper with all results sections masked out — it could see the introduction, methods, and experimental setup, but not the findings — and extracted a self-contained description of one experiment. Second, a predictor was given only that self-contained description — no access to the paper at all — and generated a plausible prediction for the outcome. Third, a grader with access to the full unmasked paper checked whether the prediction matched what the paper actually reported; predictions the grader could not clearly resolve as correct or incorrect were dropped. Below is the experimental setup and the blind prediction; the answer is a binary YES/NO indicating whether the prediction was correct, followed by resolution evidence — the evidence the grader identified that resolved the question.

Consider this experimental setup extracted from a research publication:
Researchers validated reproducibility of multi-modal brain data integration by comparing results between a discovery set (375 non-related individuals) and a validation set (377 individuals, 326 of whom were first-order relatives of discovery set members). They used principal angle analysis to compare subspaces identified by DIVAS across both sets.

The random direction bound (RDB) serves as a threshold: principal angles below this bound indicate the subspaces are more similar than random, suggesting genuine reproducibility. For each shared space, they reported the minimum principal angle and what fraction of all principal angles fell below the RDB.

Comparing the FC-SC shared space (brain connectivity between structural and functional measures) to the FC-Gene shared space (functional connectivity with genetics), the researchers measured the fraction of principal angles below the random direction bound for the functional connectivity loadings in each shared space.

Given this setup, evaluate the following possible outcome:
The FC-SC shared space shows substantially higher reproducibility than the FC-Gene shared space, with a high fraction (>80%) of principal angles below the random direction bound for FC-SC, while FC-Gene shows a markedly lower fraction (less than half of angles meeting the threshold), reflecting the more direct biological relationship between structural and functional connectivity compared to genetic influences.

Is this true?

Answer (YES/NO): NO